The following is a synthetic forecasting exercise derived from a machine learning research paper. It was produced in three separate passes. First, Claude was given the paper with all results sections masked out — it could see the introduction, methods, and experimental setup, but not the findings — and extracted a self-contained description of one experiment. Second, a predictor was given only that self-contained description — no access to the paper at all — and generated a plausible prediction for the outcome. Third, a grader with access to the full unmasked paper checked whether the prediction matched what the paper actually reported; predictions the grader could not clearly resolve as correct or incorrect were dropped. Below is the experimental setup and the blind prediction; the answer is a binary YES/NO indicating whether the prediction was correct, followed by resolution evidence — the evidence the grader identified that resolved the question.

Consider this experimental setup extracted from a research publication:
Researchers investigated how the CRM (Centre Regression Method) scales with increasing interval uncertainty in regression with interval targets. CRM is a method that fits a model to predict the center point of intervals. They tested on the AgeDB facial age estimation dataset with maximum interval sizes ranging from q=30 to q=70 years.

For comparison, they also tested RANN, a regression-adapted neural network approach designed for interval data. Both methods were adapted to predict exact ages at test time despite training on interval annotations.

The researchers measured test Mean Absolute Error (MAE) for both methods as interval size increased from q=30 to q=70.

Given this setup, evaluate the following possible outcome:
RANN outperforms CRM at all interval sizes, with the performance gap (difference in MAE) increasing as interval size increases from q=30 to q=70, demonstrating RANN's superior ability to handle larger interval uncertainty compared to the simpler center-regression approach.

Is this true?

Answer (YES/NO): YES